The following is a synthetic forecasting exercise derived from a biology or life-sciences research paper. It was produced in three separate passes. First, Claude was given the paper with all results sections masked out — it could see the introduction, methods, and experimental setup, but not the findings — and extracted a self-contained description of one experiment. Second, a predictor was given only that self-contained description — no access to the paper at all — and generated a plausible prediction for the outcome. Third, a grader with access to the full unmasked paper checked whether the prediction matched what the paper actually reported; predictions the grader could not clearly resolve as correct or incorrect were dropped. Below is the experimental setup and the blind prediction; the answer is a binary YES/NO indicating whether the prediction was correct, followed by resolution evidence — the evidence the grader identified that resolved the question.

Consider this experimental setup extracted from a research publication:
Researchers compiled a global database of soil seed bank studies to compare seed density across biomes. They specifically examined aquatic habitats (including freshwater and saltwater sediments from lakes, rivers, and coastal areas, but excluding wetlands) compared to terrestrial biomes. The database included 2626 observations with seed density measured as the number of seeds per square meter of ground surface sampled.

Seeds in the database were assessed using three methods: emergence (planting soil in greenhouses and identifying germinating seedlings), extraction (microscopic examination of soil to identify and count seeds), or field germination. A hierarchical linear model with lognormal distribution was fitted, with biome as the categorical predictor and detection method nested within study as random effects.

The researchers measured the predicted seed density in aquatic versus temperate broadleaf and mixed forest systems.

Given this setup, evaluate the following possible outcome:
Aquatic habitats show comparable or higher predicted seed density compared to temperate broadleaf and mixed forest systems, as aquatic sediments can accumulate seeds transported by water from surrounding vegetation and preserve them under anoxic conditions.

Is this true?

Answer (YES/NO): NO